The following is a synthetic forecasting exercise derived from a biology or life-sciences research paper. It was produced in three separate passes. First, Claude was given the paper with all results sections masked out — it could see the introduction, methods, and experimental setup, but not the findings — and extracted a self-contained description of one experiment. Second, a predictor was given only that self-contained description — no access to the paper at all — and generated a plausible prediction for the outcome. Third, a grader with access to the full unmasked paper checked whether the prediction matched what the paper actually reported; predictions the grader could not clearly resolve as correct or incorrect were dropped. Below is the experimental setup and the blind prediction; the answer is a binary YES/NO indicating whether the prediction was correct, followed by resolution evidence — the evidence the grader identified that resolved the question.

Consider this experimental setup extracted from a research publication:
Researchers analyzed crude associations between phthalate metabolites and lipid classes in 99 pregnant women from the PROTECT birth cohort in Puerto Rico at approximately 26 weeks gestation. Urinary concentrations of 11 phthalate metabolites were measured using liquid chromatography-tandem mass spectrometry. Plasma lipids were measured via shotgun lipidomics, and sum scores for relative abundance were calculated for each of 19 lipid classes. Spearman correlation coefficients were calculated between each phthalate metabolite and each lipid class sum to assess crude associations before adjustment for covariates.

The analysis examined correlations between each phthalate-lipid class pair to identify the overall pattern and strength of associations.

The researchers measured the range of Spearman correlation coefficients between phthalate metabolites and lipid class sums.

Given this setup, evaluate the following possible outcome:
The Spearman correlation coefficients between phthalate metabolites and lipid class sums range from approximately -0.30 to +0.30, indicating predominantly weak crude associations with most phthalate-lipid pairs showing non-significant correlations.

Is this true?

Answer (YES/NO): NO